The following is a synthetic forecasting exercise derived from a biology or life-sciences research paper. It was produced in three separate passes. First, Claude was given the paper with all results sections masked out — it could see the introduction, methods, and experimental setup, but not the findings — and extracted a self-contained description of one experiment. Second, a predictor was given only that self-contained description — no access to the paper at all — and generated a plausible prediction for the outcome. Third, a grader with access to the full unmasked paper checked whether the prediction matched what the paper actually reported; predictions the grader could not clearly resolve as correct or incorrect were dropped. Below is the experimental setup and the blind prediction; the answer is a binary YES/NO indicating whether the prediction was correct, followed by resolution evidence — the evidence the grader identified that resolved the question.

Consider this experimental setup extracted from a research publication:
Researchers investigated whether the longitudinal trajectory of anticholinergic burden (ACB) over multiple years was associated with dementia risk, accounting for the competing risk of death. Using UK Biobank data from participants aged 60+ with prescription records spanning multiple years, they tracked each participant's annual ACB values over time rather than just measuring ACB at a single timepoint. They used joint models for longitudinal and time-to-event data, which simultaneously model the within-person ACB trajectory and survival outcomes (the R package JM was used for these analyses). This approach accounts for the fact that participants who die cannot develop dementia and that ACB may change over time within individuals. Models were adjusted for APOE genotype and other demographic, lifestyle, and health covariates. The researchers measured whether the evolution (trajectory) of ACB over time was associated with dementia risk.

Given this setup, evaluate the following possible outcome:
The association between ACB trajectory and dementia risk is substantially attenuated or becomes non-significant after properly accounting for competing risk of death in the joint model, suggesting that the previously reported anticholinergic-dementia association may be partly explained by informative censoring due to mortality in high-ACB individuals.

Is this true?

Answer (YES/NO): NO